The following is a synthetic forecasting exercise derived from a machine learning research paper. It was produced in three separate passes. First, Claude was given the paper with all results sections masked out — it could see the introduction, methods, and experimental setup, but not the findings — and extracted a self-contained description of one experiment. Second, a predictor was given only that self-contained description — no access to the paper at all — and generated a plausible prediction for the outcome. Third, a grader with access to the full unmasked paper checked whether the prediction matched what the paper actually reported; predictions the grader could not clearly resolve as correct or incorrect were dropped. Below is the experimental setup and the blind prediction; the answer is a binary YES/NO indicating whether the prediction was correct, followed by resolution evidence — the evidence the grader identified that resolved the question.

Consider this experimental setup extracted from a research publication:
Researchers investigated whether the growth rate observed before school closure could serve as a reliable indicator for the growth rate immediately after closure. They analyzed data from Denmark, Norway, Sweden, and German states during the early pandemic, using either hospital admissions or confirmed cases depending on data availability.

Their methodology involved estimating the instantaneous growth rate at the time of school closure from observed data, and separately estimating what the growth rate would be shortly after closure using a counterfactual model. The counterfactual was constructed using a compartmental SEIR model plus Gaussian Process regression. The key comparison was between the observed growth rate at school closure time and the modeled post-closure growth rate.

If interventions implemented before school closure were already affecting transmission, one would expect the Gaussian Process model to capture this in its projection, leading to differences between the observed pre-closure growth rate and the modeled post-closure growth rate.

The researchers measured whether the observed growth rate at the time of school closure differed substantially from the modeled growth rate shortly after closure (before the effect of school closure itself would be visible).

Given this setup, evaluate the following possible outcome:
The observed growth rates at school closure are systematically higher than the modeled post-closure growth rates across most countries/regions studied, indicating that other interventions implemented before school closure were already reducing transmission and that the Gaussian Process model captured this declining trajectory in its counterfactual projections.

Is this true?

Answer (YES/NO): NO